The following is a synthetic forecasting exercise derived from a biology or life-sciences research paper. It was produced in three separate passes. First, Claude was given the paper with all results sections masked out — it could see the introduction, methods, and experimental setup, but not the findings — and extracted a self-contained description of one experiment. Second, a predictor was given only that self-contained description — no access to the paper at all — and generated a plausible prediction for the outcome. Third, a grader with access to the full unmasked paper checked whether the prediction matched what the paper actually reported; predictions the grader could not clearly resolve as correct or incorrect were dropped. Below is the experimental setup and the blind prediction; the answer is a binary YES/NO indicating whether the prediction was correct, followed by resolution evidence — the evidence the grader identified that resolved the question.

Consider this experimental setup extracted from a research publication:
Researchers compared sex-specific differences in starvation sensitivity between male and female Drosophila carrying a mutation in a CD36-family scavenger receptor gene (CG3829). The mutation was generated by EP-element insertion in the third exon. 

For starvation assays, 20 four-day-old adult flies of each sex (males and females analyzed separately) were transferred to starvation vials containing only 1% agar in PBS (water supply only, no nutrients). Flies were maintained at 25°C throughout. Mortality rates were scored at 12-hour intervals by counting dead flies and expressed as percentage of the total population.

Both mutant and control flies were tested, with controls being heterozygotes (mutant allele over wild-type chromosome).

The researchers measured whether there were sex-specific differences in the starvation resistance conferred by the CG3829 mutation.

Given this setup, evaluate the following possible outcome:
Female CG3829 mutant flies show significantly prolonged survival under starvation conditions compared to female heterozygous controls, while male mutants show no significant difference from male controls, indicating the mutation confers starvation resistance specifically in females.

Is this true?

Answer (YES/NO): NO